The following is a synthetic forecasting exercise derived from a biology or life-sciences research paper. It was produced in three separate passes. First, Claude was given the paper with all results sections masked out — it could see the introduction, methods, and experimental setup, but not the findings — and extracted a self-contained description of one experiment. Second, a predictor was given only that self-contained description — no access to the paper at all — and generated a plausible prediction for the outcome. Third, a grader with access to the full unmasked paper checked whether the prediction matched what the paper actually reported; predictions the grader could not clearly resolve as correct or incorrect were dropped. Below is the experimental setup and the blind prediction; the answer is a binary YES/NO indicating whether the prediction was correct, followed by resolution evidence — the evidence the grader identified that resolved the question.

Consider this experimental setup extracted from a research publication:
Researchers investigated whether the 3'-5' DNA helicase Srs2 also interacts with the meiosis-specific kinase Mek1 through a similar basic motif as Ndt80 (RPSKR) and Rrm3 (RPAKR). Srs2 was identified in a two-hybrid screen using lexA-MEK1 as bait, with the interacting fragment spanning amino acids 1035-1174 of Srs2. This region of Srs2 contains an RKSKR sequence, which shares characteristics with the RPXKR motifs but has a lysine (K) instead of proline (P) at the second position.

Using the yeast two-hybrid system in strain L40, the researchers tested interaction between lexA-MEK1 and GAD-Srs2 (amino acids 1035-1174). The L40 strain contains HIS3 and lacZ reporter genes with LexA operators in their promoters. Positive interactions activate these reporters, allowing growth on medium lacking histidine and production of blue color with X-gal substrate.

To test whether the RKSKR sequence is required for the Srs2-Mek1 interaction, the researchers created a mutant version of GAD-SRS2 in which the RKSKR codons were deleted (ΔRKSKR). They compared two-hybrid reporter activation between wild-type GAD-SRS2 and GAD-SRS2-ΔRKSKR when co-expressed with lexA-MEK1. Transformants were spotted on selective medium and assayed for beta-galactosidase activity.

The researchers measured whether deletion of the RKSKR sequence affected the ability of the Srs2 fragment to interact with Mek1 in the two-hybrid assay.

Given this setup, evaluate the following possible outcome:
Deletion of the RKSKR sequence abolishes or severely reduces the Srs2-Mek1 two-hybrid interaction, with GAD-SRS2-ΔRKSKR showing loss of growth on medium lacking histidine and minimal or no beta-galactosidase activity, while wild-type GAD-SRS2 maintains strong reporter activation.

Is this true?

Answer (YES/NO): NO